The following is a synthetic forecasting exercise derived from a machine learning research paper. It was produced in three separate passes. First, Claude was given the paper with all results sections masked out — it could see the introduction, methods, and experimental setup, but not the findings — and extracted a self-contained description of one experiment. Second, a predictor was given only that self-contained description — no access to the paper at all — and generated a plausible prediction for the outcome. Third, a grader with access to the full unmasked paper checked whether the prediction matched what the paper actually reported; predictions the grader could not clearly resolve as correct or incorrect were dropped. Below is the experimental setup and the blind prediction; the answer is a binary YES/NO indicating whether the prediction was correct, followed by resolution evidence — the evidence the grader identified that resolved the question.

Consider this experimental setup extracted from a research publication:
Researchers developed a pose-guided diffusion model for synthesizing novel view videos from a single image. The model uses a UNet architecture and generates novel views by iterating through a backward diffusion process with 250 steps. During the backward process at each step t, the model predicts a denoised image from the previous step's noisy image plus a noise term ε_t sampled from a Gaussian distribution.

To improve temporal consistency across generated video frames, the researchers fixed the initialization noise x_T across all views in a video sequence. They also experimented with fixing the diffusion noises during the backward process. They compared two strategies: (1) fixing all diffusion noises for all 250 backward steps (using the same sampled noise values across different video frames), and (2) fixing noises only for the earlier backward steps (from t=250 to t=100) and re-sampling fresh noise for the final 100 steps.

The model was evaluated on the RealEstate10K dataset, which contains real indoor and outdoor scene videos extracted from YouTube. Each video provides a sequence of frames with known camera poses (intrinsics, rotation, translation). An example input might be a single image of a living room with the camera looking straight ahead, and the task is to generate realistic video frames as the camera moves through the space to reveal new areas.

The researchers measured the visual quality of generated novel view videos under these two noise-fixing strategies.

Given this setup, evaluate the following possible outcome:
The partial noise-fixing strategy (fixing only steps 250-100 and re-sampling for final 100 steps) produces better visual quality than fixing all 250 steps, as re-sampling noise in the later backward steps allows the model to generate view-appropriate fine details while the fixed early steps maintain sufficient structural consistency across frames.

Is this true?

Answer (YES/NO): YES